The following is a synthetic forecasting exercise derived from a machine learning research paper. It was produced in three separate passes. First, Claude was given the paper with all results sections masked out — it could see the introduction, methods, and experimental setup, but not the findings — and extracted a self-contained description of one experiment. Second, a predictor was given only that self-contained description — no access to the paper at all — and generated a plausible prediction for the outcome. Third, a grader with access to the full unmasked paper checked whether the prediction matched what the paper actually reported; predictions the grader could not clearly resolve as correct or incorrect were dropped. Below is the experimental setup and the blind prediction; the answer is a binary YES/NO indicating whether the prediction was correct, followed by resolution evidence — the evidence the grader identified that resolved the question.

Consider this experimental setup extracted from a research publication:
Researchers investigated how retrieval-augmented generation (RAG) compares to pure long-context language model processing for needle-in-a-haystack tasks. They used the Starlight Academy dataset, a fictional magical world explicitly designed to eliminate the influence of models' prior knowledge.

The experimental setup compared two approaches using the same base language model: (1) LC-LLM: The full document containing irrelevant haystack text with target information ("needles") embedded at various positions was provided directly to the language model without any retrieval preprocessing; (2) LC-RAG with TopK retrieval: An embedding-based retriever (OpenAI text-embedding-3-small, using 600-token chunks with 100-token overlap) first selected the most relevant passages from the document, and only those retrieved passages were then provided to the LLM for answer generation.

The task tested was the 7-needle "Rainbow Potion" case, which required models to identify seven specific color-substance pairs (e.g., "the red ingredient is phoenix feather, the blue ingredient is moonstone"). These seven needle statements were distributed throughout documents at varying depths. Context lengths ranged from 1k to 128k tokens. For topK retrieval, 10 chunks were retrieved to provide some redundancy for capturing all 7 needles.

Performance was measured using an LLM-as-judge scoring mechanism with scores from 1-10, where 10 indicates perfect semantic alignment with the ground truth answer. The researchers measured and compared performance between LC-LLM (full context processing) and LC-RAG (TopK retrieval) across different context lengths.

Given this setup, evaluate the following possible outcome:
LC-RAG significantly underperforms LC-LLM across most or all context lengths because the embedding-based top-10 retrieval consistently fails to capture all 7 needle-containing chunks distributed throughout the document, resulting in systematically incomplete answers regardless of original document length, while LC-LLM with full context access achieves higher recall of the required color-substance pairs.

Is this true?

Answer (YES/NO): NO